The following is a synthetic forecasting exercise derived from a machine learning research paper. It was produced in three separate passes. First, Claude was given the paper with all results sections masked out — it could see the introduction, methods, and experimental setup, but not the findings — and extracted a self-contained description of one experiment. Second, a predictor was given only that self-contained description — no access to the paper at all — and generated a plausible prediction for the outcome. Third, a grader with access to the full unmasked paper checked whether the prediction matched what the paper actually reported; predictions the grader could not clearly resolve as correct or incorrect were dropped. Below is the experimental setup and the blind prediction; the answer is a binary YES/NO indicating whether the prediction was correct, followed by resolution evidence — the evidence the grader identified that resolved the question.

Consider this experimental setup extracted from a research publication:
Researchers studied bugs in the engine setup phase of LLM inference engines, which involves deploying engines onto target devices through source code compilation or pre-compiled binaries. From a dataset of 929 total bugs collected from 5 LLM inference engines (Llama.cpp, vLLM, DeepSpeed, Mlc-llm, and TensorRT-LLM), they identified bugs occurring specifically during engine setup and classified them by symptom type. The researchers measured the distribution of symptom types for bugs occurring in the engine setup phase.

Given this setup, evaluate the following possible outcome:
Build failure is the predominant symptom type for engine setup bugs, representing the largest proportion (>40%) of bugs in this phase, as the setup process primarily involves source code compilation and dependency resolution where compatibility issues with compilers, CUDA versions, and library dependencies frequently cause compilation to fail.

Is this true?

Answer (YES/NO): NO